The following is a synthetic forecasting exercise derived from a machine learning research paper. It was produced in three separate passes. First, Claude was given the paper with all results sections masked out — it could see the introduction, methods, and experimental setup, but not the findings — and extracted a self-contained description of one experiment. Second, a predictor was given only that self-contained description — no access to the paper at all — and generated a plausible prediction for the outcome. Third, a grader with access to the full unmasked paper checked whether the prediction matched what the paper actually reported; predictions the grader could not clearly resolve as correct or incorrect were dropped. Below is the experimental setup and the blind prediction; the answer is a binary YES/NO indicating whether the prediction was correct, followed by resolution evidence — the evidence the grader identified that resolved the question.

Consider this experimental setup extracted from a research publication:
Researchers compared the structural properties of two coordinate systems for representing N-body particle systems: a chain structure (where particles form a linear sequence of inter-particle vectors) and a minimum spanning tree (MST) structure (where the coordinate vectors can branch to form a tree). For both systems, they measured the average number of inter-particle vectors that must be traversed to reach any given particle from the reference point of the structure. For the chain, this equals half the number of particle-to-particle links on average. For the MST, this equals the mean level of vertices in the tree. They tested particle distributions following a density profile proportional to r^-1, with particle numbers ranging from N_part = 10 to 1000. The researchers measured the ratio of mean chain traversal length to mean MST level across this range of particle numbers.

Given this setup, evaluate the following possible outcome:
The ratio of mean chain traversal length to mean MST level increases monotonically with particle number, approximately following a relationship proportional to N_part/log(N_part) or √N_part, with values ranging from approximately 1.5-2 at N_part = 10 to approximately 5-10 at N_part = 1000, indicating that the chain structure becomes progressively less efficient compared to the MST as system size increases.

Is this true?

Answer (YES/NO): YES